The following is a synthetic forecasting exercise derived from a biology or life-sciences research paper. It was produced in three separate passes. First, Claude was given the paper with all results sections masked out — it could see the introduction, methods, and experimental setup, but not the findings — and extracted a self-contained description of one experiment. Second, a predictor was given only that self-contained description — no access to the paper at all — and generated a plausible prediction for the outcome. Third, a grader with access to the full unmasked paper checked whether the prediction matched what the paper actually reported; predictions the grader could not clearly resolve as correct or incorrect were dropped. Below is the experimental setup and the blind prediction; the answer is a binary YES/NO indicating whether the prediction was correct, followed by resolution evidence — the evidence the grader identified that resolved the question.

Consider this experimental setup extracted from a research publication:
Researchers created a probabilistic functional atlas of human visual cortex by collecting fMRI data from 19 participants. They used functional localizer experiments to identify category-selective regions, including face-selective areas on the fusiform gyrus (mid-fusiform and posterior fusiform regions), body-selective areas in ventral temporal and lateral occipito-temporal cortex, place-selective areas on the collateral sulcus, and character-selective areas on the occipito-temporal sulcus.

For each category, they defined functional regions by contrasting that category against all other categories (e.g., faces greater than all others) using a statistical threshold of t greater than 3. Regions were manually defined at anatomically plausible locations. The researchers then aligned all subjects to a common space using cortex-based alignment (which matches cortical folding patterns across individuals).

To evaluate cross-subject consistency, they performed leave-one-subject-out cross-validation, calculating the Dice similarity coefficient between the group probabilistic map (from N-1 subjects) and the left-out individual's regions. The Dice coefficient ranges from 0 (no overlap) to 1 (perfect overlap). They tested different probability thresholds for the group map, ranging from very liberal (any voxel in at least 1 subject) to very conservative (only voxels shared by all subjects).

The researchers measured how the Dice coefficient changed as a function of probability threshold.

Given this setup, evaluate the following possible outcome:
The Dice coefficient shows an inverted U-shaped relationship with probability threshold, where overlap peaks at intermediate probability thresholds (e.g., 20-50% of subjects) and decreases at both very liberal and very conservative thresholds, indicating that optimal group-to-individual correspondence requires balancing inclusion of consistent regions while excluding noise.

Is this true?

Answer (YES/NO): YES